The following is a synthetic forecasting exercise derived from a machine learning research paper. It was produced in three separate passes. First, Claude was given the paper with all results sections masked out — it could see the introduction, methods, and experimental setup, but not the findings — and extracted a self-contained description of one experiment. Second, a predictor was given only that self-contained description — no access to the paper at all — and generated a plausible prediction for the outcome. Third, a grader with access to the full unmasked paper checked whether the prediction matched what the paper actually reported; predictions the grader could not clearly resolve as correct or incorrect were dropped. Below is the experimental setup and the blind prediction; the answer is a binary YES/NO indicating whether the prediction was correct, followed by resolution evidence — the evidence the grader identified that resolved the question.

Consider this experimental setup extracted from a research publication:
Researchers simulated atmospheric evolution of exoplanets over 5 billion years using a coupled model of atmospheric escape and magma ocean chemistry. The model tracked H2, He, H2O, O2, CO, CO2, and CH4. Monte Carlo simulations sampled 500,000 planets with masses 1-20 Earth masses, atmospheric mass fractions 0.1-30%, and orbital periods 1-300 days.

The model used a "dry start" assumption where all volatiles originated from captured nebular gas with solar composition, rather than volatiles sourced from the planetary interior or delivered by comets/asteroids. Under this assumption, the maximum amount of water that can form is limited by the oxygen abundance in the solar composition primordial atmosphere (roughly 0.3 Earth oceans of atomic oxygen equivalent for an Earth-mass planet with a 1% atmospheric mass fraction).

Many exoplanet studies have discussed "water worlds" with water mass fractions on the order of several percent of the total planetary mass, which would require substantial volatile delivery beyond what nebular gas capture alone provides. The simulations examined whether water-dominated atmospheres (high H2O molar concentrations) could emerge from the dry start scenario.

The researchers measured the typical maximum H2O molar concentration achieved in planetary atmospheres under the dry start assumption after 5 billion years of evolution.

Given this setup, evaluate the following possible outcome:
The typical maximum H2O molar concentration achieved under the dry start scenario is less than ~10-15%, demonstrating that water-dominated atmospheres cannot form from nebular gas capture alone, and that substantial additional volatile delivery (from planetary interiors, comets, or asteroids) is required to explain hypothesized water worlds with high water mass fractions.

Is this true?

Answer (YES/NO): YES